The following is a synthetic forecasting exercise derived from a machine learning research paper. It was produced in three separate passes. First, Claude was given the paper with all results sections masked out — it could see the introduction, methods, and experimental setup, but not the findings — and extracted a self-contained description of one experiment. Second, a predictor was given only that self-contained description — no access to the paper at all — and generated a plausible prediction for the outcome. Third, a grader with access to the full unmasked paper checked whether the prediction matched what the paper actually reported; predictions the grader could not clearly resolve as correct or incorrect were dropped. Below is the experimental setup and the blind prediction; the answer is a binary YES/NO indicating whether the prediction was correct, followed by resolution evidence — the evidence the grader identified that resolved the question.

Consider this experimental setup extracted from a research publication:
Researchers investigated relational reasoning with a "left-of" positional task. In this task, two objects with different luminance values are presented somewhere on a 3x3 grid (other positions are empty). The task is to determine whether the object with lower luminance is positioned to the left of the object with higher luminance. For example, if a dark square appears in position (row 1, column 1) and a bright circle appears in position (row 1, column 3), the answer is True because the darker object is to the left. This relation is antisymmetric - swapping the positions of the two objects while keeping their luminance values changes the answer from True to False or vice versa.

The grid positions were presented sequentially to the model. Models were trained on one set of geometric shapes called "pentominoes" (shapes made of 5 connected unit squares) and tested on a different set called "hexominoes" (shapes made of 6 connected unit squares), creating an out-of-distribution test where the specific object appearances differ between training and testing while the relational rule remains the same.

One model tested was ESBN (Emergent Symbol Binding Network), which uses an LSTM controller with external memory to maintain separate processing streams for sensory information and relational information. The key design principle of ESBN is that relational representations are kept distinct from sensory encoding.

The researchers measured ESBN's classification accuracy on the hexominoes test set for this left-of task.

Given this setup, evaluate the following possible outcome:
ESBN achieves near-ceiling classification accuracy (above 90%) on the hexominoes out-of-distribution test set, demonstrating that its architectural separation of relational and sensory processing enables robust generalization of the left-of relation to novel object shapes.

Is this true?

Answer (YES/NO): NO